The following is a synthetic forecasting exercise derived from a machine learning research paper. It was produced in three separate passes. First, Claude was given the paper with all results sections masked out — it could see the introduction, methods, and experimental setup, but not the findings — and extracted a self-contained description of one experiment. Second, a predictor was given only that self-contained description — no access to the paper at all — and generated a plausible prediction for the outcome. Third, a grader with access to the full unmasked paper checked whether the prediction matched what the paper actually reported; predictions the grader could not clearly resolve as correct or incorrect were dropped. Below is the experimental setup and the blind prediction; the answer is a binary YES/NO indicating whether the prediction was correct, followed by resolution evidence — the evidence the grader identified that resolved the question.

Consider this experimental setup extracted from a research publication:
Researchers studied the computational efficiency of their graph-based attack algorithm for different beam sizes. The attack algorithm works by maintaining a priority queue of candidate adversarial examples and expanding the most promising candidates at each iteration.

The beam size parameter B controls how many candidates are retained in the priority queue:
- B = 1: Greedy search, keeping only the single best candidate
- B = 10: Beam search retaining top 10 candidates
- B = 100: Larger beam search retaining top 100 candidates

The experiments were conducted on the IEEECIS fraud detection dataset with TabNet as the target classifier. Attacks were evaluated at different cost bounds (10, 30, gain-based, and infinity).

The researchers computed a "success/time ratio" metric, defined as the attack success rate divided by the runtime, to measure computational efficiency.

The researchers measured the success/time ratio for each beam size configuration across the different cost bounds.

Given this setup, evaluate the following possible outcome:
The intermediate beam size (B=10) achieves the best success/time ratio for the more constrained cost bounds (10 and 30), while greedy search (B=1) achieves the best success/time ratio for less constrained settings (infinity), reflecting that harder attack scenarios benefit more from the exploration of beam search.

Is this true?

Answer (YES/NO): NO